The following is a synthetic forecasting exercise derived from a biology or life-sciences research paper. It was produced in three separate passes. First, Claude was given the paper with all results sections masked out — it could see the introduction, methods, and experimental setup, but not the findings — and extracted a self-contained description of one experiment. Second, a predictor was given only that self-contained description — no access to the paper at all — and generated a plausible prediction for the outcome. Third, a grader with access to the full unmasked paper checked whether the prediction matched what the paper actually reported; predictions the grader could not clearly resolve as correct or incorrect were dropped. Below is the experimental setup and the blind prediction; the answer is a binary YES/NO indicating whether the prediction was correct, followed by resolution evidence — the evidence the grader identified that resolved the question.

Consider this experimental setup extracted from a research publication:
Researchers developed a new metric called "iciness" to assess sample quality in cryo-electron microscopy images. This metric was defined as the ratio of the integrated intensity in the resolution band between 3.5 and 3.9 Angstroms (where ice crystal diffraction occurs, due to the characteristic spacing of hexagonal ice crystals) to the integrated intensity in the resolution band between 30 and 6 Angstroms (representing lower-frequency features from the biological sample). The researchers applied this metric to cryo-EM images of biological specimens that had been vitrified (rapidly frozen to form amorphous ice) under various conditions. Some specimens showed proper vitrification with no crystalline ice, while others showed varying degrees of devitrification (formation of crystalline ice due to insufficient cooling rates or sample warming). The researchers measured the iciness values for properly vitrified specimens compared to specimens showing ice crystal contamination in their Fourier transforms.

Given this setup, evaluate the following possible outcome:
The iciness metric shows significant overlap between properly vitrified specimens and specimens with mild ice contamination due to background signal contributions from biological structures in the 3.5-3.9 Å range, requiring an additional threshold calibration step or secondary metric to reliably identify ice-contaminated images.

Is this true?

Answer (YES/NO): NO